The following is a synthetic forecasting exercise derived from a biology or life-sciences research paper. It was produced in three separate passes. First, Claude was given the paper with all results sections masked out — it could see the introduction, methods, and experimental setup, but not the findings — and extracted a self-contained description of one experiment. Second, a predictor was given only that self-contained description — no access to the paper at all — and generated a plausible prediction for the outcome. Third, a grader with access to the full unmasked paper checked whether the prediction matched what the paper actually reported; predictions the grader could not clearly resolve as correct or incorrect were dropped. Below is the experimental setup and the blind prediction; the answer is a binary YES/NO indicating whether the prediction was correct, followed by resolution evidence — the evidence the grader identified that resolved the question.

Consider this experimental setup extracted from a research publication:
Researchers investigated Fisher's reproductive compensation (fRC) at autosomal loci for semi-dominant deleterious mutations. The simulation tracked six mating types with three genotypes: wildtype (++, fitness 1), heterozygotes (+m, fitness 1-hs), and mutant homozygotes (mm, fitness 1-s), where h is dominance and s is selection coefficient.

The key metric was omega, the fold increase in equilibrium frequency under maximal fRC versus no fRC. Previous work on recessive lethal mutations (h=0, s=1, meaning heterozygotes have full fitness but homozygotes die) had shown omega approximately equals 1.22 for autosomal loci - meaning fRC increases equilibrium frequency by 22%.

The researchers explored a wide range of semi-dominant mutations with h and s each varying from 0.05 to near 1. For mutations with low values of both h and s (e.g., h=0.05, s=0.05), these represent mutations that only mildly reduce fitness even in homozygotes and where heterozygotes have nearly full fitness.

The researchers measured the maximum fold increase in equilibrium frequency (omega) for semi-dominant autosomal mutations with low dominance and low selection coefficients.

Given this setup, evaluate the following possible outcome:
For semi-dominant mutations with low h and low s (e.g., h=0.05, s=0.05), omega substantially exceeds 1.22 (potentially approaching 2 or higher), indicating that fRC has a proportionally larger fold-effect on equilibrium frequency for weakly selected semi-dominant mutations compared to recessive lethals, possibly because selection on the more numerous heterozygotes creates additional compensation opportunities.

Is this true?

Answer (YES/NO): YES